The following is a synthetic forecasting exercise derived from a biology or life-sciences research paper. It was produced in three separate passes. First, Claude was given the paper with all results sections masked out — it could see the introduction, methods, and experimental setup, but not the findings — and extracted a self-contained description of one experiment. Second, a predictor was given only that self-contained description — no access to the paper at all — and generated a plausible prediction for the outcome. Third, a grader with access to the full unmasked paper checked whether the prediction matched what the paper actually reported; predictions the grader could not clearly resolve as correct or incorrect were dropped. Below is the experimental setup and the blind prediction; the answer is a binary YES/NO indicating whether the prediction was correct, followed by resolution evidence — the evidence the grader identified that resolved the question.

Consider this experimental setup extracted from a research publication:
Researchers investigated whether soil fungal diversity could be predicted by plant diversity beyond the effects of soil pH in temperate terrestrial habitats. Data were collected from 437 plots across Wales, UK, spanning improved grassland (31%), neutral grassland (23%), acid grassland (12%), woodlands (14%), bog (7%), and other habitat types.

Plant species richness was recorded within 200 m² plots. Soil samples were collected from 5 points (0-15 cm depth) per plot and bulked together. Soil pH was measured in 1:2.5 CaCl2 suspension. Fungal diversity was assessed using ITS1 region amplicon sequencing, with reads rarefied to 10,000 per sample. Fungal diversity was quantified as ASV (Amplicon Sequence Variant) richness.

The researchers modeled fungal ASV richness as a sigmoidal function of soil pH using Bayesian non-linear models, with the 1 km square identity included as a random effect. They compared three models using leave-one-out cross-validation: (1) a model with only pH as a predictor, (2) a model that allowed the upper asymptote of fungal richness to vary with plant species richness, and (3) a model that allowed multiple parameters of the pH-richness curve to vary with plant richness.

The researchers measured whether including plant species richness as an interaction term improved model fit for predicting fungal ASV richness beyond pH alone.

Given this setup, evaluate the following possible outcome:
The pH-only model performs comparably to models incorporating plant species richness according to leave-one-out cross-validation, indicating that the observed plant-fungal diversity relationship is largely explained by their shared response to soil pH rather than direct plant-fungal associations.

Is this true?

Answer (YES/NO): YES